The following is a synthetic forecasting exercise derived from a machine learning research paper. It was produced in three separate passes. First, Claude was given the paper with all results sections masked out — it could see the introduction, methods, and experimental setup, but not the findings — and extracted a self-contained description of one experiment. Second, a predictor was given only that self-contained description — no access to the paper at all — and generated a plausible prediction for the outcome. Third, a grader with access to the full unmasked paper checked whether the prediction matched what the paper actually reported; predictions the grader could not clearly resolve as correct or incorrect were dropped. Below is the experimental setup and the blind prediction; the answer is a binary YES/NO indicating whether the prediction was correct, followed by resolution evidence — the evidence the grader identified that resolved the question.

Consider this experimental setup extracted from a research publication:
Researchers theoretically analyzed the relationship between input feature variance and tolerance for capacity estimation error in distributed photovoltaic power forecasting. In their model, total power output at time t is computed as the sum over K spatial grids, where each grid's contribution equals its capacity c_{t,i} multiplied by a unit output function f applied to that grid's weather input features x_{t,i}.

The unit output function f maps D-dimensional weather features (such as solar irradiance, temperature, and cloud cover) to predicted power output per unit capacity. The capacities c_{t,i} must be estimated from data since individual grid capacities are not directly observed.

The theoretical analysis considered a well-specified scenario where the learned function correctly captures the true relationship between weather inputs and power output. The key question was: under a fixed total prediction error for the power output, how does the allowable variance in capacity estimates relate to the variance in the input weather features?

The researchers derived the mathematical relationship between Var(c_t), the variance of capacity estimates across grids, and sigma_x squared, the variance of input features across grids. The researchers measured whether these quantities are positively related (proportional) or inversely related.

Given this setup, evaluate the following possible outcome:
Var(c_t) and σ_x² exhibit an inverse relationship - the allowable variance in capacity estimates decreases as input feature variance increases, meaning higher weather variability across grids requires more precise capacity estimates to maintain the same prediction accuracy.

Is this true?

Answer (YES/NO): YES